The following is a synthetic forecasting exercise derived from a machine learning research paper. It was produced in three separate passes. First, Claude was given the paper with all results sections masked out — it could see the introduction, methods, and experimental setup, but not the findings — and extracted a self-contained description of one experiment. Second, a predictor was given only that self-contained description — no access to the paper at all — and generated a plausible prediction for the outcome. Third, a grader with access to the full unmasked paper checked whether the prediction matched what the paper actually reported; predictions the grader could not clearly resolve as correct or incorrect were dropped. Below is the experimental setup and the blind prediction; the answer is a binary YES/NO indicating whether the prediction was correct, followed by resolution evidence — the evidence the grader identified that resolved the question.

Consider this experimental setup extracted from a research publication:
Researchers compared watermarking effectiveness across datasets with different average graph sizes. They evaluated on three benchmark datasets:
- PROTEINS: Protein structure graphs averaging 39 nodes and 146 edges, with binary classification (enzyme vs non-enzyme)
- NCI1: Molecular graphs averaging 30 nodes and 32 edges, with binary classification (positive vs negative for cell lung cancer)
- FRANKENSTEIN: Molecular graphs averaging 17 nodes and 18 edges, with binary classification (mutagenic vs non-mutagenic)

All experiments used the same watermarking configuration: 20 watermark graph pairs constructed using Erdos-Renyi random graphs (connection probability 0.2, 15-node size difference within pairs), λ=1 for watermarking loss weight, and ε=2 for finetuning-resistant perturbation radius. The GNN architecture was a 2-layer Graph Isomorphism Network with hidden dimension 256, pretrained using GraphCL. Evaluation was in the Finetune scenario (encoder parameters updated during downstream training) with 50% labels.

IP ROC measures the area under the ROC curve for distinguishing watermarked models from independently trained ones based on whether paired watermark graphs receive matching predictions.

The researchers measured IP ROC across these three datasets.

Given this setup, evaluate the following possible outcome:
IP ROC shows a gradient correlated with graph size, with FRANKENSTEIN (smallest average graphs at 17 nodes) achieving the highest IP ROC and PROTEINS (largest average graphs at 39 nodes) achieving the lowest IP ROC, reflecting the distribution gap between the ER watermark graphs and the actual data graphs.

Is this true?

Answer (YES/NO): NO